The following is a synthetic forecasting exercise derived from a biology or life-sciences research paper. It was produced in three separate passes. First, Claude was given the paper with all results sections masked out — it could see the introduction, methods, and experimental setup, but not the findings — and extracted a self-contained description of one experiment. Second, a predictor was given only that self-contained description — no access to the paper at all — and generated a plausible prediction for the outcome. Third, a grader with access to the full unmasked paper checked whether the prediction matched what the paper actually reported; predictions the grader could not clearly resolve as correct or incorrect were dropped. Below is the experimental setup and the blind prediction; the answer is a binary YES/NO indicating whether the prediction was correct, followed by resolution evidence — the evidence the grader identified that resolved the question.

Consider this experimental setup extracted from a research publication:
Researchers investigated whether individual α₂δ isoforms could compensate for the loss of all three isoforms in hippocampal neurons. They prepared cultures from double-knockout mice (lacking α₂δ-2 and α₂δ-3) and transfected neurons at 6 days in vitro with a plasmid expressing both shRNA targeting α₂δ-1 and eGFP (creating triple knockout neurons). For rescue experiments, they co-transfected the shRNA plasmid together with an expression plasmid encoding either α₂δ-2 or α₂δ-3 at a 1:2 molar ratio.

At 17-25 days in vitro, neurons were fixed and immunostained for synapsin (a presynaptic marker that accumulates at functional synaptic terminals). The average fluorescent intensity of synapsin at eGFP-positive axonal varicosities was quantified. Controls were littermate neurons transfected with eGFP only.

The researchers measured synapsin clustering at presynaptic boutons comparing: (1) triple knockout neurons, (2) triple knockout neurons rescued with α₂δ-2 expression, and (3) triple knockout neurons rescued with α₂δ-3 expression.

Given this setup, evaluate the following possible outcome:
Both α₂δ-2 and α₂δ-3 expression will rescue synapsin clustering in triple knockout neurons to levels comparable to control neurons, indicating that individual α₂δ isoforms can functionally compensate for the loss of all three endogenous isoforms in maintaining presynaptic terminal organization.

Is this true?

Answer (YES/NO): YES